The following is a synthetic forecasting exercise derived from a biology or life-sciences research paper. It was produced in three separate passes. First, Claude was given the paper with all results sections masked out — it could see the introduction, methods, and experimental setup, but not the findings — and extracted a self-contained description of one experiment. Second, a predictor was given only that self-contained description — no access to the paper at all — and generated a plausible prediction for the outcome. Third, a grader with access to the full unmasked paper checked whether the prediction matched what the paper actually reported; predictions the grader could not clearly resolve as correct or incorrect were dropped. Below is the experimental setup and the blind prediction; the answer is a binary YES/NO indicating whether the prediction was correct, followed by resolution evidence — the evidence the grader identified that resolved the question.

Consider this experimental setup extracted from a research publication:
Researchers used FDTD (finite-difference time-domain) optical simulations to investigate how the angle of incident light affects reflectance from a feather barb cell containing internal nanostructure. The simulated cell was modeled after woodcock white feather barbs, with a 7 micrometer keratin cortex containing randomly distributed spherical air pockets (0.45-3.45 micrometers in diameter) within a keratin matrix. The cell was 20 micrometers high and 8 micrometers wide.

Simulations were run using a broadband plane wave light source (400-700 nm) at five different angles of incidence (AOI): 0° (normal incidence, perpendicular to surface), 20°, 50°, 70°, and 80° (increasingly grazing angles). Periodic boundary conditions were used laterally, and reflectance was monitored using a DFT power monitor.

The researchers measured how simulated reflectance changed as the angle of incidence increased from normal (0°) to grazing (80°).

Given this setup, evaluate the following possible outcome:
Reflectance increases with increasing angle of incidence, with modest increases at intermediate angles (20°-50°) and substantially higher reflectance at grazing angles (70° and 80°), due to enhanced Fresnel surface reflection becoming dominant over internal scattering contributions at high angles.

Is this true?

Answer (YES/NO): NO